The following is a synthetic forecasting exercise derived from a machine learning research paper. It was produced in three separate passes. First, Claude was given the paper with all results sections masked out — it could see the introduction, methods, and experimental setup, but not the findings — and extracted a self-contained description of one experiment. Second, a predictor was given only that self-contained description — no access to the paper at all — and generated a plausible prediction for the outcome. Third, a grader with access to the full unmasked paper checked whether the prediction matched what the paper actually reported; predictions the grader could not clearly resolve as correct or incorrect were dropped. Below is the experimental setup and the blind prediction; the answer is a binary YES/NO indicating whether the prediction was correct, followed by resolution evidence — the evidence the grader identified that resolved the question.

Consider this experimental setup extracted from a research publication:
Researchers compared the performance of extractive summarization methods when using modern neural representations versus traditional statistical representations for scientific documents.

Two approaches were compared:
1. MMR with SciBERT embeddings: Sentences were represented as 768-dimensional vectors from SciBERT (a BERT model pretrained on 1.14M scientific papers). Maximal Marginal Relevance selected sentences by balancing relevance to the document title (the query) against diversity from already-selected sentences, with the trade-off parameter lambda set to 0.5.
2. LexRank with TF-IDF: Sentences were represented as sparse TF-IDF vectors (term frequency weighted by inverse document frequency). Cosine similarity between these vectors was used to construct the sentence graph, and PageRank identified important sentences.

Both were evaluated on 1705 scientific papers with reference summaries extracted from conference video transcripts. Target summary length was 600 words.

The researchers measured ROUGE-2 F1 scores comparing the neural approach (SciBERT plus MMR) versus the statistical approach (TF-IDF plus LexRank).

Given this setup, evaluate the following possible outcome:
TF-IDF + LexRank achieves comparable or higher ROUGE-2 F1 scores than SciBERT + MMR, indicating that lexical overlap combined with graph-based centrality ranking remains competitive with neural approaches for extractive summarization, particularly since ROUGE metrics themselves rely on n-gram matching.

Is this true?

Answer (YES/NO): NO